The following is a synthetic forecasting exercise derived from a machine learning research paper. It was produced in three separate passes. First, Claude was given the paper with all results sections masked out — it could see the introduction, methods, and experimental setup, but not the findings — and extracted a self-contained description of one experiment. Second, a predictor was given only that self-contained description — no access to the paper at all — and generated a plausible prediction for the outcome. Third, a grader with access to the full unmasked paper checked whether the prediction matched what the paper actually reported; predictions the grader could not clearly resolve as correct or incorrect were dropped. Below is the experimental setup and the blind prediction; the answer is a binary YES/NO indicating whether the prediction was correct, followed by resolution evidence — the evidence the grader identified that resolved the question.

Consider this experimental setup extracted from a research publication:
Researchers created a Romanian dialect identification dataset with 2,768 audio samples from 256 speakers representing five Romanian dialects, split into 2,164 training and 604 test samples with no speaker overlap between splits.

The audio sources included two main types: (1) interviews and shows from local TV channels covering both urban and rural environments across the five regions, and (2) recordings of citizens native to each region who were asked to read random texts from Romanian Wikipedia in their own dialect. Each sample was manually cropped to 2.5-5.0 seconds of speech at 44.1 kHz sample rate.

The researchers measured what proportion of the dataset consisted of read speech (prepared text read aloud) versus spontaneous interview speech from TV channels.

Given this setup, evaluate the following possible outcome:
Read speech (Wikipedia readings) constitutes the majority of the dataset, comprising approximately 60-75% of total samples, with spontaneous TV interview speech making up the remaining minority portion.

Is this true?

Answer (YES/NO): NO